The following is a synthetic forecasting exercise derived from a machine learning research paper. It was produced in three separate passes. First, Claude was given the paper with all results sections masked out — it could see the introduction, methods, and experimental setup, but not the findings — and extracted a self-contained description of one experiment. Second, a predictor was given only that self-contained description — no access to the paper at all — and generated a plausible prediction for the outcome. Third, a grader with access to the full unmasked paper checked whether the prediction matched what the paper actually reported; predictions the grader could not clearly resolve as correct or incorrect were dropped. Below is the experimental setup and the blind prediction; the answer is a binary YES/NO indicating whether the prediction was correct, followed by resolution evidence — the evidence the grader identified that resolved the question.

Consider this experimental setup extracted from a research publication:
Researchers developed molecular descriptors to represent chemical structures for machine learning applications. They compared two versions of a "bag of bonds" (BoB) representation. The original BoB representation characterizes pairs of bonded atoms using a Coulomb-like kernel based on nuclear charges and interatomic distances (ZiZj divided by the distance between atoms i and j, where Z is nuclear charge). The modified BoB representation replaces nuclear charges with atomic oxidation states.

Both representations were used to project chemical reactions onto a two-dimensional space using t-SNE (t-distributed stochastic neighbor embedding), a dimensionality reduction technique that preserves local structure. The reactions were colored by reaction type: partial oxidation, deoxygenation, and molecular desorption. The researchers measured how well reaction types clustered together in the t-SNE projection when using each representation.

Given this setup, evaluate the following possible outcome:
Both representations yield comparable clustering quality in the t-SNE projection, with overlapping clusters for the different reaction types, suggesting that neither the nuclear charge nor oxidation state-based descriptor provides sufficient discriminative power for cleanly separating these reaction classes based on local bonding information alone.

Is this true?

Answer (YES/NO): NO